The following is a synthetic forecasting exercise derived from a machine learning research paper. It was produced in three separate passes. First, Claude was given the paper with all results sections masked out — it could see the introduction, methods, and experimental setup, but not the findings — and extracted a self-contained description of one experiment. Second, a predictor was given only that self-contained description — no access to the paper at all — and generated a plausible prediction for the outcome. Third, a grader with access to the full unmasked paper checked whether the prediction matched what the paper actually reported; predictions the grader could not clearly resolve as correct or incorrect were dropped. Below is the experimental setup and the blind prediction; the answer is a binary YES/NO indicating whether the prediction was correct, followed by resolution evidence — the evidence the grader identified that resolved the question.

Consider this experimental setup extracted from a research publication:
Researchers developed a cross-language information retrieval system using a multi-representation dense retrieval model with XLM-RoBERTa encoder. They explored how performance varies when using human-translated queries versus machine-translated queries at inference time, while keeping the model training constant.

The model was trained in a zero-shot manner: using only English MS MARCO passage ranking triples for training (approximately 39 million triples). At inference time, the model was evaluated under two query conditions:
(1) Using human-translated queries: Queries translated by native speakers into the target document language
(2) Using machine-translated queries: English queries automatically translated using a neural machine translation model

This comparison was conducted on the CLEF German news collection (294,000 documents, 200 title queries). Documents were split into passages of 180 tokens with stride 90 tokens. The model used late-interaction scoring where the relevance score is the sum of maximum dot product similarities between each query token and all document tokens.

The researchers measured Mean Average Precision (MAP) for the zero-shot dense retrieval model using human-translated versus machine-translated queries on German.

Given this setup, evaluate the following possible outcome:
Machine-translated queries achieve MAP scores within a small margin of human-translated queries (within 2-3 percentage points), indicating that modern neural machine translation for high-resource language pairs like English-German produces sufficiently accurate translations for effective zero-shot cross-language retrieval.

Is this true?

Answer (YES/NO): NO